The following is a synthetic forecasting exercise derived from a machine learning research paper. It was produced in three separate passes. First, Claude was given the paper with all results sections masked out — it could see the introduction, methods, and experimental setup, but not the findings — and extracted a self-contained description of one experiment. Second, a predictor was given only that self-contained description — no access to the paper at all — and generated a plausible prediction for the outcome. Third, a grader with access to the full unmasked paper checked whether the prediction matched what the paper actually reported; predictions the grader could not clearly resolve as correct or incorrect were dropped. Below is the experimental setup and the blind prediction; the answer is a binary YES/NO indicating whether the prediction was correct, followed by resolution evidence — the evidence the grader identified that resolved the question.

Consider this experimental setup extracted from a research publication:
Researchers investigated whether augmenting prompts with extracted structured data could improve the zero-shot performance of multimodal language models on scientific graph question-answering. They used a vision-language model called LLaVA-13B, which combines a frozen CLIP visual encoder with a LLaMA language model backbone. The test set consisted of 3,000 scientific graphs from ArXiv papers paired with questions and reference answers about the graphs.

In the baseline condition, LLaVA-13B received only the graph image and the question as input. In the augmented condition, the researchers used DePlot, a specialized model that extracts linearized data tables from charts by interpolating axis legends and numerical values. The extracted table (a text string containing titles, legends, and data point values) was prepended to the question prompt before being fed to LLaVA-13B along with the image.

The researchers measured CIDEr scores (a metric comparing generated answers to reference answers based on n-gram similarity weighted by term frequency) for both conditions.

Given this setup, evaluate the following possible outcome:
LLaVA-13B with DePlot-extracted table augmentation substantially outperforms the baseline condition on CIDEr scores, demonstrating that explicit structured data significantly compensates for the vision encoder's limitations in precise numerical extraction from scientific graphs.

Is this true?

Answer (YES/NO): YES